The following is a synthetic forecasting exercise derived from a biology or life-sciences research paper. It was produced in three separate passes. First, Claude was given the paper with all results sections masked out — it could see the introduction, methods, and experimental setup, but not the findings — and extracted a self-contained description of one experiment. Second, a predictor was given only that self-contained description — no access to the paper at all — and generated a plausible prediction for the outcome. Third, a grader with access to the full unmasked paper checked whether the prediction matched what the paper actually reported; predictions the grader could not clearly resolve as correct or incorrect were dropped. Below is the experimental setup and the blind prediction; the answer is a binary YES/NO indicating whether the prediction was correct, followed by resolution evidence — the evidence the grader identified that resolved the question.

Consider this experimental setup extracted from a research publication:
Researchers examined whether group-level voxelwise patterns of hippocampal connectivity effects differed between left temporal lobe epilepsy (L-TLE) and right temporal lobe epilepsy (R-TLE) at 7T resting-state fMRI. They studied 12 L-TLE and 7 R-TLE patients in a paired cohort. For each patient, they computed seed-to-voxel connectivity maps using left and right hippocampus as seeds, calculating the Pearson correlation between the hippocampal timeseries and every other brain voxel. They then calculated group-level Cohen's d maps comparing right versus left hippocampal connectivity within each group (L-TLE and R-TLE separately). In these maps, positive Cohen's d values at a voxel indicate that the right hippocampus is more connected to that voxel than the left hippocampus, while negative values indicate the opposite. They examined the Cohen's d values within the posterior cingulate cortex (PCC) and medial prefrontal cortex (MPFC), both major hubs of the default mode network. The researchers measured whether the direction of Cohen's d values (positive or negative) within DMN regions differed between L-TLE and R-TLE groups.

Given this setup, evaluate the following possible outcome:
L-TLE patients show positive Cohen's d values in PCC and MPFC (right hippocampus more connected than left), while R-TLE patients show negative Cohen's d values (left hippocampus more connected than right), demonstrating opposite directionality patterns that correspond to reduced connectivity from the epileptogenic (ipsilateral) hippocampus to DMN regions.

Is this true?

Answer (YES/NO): YES